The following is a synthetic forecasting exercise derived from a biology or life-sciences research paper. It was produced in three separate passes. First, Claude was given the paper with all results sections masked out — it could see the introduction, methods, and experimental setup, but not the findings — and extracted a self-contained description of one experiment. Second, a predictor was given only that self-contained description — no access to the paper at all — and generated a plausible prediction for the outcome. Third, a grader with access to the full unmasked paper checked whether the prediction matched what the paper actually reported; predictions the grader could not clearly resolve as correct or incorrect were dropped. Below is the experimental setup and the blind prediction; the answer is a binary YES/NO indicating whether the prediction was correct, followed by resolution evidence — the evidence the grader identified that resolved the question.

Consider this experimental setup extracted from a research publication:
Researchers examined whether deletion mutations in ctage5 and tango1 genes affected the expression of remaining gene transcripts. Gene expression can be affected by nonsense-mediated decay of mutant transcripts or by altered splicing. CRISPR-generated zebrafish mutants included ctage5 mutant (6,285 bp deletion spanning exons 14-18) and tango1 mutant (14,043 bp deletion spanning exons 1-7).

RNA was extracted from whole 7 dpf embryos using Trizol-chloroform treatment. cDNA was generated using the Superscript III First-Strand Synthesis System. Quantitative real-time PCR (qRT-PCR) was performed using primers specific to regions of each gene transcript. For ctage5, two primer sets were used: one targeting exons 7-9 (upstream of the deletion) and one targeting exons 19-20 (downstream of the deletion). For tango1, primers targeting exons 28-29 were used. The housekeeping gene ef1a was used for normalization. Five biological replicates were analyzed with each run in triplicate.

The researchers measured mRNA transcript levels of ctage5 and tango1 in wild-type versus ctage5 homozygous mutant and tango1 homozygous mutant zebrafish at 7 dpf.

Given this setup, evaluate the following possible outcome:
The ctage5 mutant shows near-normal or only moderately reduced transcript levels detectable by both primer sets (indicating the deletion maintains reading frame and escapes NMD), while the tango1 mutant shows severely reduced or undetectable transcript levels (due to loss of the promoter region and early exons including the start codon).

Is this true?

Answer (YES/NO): NO